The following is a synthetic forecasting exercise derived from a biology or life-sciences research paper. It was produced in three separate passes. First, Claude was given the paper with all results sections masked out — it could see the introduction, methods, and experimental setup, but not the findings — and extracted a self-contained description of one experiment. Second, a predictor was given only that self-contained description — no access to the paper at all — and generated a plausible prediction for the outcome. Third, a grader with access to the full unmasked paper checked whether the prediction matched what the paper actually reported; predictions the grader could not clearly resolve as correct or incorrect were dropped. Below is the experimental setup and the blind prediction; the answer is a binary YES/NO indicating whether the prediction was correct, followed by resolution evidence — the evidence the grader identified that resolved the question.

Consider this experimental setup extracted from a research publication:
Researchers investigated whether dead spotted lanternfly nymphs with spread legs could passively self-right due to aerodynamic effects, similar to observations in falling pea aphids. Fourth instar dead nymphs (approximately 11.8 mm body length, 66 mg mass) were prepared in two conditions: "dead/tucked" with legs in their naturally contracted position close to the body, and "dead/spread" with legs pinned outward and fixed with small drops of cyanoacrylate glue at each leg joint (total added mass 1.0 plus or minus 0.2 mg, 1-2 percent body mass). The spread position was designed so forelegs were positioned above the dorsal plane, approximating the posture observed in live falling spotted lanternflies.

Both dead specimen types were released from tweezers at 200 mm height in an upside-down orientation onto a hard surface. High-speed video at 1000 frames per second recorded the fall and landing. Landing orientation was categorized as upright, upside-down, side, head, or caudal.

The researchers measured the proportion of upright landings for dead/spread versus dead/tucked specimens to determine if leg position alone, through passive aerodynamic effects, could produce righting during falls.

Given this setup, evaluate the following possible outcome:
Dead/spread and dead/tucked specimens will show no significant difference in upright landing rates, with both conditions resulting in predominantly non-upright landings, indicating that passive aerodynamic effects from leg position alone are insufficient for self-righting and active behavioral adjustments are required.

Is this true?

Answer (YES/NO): YES